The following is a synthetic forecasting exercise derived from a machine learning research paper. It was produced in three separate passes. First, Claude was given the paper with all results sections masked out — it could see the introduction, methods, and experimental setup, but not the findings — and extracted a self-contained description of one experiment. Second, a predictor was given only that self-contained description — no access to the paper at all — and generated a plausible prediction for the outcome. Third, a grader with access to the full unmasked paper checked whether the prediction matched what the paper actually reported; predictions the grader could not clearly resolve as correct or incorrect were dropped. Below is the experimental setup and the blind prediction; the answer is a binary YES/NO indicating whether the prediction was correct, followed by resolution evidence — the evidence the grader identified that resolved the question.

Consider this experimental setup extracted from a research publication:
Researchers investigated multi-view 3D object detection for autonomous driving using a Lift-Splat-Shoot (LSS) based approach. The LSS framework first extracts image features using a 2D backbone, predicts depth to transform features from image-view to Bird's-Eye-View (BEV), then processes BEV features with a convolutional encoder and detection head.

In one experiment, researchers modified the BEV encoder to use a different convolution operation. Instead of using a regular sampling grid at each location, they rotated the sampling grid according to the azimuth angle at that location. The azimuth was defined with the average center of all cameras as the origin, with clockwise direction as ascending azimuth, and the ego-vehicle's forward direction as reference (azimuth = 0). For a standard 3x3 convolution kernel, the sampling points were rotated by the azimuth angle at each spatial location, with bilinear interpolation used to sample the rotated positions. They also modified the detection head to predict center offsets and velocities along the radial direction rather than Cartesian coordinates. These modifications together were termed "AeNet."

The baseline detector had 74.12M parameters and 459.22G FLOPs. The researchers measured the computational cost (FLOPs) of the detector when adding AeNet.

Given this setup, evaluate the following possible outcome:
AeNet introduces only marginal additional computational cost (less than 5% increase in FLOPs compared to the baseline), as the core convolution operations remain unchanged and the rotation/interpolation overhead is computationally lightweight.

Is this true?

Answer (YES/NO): YES